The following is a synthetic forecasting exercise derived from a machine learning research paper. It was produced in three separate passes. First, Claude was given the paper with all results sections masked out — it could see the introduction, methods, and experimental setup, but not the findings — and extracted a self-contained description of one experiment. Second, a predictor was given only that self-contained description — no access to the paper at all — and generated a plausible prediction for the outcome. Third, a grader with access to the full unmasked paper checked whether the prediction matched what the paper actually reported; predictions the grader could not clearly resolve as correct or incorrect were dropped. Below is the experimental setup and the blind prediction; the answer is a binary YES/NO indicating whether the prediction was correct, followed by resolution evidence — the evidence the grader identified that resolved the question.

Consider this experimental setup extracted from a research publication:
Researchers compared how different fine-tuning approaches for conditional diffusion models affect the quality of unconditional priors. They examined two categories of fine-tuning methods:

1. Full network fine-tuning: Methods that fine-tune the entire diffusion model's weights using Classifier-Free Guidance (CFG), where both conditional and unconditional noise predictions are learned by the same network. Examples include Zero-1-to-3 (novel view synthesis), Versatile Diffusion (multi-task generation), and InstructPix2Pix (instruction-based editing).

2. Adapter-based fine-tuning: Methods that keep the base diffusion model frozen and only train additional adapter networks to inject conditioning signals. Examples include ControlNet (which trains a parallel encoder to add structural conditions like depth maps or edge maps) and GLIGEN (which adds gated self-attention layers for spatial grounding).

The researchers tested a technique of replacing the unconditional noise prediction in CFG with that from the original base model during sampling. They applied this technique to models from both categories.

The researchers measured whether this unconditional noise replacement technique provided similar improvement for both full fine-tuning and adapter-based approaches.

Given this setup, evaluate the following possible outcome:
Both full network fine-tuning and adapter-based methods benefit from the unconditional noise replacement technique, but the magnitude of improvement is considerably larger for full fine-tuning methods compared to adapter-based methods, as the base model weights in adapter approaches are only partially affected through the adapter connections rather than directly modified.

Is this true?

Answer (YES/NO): NO